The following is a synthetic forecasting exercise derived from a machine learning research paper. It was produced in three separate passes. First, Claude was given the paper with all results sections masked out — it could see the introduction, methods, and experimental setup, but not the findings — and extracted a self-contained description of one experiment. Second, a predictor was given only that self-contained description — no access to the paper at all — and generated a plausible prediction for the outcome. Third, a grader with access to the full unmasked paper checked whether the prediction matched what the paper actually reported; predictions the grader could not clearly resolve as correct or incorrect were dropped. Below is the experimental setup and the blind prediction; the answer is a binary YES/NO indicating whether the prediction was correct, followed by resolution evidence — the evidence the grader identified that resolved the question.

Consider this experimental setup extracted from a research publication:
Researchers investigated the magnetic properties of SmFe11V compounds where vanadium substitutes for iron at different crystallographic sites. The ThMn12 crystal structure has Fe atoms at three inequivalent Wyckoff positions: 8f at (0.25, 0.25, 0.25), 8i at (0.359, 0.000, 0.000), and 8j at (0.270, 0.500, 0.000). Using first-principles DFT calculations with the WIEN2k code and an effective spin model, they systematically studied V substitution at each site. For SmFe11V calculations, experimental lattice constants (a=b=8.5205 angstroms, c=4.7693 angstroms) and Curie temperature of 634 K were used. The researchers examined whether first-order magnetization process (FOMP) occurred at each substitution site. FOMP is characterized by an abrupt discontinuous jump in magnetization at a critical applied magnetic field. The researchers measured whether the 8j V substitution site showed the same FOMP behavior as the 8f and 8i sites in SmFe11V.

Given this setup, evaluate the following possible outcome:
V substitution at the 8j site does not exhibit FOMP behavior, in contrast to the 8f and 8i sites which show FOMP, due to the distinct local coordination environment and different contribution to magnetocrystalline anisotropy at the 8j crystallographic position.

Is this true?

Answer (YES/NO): YES